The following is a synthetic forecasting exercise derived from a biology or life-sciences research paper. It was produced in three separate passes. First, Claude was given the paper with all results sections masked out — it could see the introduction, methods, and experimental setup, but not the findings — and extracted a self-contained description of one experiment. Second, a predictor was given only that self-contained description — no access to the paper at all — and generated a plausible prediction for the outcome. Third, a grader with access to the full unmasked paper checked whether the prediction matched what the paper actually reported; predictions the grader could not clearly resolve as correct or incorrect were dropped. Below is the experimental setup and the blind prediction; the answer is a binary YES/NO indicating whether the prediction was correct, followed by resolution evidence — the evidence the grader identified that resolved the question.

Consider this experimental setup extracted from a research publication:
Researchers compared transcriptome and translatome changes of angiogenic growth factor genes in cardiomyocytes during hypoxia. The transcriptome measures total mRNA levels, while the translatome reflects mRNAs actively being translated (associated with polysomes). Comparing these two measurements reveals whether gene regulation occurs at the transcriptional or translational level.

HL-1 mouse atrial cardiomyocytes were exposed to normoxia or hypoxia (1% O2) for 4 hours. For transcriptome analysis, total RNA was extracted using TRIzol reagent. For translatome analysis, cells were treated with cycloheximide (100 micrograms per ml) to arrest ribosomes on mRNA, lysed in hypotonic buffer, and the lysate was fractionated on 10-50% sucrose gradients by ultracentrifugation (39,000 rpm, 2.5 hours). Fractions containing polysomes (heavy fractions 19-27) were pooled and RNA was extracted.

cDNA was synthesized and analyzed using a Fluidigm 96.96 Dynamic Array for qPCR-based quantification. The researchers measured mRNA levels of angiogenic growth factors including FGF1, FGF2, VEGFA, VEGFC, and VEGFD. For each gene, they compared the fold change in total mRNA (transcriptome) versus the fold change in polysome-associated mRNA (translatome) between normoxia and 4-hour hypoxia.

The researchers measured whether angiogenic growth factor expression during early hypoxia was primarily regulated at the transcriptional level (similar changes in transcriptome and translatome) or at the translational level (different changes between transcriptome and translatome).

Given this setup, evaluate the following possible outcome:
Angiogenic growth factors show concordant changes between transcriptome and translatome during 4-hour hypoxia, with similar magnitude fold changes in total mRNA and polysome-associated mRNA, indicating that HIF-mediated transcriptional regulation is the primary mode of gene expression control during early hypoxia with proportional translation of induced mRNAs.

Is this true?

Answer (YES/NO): NO